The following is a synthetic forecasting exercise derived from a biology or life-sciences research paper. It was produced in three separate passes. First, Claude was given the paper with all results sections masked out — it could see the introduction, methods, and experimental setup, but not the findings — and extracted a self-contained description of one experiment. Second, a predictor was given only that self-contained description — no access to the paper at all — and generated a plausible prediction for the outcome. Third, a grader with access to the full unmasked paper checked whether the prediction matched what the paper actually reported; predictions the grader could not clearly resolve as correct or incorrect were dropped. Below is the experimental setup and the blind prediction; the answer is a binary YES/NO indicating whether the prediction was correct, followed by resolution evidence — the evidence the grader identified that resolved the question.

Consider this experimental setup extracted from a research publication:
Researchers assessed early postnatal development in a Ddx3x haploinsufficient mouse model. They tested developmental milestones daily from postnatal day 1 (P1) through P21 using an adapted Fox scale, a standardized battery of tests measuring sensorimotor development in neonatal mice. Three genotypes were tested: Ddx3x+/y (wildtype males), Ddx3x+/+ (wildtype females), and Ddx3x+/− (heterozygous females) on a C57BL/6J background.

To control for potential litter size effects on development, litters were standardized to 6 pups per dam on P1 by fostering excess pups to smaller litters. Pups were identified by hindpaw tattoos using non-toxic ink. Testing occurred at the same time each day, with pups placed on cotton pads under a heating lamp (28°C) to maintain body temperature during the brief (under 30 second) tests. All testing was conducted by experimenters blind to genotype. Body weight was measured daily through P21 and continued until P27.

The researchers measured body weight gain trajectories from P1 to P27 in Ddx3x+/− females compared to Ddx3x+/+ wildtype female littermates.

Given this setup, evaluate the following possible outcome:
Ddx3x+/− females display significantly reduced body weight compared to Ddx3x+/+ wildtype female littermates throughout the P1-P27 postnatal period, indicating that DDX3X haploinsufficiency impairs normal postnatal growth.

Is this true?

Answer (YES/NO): YES